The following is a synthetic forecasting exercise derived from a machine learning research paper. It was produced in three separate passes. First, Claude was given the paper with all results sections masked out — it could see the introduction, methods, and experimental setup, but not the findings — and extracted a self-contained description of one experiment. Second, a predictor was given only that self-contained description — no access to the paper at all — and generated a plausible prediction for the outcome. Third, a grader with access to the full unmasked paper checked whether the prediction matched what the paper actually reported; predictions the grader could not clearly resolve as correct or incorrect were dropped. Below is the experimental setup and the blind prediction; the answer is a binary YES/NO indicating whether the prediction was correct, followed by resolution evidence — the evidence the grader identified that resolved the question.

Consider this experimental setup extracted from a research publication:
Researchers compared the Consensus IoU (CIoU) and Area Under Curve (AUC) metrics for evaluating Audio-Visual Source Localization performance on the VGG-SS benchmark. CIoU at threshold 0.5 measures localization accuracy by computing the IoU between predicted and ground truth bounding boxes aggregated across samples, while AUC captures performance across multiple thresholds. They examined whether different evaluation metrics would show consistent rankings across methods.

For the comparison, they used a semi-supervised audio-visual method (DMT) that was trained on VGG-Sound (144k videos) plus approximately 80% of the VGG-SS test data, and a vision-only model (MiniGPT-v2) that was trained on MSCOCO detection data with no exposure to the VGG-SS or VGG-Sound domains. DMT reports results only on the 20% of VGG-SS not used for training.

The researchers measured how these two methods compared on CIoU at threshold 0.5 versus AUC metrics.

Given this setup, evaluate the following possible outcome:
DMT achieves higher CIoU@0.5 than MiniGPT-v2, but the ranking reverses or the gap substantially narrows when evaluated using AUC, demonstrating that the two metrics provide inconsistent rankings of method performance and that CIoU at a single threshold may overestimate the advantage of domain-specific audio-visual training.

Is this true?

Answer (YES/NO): NO